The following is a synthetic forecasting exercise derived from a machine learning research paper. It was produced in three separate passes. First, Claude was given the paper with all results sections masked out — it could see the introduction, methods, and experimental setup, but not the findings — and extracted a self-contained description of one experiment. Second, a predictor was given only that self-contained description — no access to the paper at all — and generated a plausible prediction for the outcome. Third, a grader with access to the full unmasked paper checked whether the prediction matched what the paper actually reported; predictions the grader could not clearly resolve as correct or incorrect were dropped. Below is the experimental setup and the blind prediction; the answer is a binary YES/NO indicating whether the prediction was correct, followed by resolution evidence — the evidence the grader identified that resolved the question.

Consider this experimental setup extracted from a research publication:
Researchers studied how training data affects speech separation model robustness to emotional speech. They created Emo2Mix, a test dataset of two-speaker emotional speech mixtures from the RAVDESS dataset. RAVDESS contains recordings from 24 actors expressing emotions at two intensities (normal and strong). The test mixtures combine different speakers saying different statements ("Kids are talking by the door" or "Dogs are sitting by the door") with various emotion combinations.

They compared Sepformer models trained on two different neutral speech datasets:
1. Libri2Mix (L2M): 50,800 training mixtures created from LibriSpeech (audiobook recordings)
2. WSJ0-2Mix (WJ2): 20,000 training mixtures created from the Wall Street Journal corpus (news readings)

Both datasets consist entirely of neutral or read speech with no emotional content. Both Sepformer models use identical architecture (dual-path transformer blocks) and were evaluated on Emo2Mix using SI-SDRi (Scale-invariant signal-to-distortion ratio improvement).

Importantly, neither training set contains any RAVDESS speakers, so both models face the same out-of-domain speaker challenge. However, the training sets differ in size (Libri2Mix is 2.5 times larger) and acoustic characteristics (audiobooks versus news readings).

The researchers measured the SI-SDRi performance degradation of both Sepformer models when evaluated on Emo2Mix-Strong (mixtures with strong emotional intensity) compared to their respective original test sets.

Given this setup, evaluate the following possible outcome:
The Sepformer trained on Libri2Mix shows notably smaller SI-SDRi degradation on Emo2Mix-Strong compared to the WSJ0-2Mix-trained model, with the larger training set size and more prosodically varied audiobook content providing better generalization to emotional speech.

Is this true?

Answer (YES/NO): NO